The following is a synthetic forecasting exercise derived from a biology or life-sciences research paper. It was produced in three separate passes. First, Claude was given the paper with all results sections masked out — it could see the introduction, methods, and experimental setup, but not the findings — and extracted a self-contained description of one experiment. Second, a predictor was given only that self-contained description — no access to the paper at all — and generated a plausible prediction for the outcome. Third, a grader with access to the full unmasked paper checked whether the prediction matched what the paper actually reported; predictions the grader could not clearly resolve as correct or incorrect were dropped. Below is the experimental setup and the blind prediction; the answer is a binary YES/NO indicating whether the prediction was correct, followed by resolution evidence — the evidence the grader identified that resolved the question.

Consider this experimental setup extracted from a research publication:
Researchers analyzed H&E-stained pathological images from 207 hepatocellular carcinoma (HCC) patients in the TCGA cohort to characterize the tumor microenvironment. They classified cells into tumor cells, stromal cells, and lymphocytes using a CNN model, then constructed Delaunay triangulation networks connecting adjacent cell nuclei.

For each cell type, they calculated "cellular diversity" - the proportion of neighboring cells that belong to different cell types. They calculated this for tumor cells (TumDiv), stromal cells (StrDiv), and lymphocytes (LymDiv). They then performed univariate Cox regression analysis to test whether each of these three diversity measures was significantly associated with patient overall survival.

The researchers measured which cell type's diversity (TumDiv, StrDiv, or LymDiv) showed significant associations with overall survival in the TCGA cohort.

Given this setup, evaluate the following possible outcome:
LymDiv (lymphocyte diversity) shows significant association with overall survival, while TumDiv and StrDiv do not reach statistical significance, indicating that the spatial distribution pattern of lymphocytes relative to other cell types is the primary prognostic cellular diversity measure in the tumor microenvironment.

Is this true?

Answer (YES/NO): NO